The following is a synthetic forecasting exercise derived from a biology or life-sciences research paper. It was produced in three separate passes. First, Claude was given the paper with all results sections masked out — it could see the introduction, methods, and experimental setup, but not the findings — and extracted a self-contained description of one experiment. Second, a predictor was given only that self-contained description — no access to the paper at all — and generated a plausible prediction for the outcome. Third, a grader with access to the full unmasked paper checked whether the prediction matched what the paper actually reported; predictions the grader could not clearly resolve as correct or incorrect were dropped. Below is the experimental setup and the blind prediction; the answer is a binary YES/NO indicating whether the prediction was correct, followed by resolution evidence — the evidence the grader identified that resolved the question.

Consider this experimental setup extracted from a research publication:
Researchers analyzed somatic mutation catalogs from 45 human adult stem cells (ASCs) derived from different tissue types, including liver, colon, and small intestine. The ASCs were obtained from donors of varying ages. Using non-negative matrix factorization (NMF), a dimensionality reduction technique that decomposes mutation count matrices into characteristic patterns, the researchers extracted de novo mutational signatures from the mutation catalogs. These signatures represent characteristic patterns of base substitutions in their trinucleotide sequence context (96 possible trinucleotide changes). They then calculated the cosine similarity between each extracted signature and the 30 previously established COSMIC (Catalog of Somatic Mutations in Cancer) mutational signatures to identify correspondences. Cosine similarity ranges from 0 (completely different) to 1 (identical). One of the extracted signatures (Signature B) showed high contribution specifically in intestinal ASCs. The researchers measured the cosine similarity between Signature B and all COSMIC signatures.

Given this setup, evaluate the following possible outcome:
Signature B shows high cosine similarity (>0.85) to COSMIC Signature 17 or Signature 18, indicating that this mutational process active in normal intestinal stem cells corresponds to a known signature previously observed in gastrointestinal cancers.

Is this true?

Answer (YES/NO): NO